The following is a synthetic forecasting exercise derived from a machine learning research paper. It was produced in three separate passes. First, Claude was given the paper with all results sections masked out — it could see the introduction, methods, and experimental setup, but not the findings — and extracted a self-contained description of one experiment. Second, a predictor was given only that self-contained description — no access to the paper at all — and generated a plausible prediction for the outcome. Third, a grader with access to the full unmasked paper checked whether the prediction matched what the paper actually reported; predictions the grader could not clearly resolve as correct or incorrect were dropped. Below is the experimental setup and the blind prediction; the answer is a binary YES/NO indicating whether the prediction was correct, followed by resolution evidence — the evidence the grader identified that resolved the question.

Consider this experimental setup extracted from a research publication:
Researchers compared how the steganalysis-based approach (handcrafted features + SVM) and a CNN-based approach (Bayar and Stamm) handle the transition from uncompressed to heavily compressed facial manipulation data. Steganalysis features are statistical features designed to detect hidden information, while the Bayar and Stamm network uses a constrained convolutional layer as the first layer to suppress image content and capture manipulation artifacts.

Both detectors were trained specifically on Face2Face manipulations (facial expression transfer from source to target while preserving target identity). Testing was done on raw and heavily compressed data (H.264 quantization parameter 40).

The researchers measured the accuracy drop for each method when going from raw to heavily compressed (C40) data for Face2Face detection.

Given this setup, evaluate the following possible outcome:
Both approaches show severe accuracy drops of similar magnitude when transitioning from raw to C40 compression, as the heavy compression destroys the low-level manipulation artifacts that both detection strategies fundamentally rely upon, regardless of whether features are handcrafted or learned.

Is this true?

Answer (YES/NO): NO